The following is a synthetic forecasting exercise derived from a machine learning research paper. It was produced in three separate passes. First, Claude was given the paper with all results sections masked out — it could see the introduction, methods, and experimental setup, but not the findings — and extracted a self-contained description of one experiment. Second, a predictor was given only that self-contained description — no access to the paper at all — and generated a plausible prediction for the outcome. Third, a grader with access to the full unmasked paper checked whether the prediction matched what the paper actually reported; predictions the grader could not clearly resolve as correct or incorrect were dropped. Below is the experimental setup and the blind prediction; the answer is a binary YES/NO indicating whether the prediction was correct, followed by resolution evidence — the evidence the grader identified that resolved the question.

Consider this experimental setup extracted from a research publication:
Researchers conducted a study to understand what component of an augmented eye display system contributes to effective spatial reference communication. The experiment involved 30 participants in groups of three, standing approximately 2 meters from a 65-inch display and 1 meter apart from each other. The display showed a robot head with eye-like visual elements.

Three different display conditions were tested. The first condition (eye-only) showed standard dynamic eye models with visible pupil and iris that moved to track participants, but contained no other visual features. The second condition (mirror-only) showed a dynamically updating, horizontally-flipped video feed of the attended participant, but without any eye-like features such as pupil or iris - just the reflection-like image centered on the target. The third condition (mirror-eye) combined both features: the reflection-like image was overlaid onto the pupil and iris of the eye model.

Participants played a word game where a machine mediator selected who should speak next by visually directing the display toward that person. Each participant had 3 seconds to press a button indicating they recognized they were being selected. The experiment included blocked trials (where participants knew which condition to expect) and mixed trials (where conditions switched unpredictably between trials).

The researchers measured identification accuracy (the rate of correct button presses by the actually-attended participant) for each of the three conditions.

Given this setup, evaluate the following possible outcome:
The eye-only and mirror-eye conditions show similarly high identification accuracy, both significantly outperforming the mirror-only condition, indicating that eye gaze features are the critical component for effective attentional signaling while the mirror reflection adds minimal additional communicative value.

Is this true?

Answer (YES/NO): NO